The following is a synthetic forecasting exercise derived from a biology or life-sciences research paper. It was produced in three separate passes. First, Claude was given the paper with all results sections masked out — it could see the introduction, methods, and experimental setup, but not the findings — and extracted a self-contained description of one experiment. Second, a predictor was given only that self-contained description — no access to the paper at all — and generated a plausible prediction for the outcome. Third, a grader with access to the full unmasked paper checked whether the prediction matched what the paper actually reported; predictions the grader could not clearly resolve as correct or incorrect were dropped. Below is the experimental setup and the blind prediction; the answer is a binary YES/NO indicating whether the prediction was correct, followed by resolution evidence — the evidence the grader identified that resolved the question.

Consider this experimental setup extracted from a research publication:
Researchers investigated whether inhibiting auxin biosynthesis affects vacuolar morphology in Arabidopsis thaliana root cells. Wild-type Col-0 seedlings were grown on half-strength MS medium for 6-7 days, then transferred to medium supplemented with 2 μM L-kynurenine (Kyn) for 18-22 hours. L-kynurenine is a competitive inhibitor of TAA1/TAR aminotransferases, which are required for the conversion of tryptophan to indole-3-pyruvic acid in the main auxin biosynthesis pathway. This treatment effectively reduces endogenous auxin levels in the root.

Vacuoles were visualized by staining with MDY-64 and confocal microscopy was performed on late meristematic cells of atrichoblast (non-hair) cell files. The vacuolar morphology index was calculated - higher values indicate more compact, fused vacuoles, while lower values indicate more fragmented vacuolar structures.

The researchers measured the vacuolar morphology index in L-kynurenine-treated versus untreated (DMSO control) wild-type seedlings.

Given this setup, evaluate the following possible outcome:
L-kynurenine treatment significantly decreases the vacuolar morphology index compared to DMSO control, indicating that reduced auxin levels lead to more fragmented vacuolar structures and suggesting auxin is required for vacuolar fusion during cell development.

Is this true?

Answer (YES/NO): NO